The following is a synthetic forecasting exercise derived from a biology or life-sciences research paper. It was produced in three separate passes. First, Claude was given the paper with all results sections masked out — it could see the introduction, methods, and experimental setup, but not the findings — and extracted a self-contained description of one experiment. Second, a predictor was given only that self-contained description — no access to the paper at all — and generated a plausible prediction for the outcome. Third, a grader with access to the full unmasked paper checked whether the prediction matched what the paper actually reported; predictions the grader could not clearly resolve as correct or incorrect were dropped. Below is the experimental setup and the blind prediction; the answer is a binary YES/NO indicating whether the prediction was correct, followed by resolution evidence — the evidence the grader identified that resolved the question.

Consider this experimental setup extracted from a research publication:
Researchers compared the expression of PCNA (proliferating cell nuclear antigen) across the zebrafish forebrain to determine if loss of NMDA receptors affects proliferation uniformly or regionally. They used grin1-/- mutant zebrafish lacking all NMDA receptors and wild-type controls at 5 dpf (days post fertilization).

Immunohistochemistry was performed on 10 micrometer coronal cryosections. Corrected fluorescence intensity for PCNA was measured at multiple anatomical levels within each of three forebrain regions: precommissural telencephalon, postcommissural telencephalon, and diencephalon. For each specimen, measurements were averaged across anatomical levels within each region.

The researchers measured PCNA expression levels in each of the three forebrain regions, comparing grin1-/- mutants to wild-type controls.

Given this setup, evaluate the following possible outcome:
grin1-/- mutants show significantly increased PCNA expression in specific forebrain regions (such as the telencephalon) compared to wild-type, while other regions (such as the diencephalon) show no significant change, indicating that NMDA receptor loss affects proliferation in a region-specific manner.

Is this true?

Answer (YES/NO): NO